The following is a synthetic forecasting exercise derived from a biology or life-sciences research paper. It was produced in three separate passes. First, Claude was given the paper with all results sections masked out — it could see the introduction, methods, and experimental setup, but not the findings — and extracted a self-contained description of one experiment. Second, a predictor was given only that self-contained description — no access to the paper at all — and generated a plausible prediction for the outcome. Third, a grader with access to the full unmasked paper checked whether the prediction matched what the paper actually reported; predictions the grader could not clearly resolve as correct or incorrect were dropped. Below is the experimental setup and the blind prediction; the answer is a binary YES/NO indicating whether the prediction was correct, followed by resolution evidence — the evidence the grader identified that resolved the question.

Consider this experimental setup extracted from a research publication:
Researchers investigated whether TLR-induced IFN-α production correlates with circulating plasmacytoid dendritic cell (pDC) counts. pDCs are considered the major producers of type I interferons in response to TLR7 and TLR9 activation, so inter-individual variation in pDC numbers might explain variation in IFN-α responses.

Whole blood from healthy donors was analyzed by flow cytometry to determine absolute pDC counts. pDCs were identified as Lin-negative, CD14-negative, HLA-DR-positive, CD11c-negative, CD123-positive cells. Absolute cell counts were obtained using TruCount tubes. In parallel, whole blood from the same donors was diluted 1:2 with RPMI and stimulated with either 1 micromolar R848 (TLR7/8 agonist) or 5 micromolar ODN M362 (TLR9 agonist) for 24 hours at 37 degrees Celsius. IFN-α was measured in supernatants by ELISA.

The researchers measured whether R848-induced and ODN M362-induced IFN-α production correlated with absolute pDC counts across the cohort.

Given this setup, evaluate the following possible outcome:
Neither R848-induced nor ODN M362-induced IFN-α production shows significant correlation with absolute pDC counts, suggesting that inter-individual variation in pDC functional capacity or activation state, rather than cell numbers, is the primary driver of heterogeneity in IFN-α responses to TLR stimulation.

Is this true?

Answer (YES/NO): NO